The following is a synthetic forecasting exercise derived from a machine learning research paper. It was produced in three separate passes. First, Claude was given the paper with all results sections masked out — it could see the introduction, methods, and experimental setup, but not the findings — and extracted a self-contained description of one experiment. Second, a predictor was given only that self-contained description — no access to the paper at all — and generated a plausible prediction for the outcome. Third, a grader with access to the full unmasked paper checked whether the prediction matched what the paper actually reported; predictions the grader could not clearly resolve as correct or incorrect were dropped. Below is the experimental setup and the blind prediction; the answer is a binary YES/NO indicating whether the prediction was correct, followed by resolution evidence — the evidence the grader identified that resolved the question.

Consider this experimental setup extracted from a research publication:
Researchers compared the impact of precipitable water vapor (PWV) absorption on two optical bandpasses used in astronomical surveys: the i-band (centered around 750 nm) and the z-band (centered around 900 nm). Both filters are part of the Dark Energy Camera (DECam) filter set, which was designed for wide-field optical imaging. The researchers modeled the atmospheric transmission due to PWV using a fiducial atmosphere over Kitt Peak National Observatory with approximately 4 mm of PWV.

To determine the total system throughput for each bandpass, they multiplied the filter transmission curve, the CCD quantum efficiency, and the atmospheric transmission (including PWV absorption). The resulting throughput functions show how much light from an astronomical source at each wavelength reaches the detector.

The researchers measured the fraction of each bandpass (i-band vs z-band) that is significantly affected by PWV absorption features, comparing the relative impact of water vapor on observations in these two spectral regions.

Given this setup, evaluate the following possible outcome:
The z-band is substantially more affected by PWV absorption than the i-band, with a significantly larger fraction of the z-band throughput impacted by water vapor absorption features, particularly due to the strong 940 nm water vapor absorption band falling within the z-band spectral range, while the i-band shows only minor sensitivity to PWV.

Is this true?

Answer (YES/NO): YES